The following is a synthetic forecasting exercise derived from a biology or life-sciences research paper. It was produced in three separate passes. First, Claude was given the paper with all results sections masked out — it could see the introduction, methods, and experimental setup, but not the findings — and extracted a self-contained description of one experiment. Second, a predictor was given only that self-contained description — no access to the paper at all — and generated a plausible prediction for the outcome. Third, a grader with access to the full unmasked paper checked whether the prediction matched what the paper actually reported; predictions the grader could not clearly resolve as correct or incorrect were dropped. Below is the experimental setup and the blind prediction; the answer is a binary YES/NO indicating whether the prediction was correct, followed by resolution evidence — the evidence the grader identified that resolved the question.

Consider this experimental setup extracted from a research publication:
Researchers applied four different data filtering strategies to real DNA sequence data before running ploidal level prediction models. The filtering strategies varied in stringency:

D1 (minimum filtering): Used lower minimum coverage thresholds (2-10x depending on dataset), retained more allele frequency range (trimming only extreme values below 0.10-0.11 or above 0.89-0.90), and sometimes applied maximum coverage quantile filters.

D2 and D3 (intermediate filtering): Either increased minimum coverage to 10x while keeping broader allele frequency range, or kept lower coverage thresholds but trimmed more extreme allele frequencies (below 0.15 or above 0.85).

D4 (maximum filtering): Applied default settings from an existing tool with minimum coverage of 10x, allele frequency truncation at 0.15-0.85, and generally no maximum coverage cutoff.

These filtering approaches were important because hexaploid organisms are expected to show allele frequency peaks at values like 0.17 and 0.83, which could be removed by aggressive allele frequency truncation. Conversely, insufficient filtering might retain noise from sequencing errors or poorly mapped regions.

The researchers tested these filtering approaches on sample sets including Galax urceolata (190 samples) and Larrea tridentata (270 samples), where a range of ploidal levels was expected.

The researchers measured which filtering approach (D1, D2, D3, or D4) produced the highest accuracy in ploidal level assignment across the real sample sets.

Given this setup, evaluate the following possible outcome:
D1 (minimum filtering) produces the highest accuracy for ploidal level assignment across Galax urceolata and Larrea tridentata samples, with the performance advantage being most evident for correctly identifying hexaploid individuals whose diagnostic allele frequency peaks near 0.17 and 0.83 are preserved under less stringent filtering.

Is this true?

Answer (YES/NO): NO